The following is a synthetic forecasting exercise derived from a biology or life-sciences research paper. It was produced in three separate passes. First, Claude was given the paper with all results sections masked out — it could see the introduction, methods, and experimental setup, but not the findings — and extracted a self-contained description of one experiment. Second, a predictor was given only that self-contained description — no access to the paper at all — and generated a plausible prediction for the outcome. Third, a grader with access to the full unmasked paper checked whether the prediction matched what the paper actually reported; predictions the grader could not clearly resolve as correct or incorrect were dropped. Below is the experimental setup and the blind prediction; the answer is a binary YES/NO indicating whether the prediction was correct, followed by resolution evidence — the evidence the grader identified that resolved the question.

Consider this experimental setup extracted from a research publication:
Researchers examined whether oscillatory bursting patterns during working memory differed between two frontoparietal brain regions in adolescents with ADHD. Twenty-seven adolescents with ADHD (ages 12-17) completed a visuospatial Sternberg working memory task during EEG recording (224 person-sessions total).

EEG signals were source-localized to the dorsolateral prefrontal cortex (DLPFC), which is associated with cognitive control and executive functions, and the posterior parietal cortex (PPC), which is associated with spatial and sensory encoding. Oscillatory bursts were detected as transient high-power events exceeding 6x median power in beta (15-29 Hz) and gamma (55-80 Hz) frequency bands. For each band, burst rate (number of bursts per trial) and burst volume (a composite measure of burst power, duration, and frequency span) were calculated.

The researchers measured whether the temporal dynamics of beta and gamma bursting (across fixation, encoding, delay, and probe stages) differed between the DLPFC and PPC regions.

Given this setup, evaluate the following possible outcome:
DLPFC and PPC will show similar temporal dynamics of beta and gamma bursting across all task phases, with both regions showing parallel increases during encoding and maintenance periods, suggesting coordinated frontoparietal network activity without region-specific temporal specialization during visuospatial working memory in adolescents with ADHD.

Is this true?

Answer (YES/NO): NO